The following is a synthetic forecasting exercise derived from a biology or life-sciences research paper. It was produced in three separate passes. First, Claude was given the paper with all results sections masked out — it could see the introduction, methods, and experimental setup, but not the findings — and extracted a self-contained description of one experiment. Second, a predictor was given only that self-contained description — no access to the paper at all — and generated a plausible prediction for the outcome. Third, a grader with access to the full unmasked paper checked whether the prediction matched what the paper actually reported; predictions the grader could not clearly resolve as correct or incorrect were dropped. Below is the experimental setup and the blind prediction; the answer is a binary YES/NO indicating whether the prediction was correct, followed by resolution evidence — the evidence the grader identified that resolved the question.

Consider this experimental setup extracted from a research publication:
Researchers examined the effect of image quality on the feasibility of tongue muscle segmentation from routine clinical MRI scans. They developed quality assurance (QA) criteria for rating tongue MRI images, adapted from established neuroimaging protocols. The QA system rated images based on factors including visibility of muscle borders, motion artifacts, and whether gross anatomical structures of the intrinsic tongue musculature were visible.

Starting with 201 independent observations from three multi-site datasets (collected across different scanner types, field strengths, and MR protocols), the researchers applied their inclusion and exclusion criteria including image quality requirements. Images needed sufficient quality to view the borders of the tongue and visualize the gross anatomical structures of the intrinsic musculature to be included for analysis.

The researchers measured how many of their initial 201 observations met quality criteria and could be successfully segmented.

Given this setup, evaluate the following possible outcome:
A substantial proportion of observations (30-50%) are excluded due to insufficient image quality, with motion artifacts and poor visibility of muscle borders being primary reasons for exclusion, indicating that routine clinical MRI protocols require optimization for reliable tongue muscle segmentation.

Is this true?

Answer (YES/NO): NO